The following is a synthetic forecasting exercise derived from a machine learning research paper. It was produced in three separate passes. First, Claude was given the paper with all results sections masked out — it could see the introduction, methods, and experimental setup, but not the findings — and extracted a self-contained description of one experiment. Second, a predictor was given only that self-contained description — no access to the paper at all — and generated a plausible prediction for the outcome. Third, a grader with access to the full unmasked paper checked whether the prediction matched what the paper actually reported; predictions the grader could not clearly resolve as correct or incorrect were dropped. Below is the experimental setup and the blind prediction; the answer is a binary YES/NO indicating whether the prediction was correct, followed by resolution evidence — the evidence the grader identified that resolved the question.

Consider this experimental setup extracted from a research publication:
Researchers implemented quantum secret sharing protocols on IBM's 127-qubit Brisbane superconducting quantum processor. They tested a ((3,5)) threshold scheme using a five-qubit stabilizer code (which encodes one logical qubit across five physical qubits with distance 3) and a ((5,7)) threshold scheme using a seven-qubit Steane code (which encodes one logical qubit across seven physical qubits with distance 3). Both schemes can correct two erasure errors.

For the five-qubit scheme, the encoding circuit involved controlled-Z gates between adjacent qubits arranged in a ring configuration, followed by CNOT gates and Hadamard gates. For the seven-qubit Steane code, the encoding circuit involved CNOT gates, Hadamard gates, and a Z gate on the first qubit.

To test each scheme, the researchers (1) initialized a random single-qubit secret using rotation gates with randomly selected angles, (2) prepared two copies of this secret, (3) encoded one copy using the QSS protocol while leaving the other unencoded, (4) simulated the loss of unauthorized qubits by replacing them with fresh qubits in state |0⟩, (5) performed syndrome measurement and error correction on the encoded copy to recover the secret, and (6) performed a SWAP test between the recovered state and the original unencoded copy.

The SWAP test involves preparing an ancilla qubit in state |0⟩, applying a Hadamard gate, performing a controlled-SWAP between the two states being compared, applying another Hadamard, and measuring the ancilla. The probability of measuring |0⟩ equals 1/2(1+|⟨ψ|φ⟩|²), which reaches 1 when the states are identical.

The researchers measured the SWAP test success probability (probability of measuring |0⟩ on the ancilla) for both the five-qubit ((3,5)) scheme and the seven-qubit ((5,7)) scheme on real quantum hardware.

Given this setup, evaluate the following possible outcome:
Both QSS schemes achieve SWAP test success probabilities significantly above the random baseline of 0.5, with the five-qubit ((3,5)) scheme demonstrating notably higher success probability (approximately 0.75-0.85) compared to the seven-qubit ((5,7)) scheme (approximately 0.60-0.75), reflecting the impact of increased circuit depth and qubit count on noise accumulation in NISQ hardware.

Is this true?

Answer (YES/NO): NO